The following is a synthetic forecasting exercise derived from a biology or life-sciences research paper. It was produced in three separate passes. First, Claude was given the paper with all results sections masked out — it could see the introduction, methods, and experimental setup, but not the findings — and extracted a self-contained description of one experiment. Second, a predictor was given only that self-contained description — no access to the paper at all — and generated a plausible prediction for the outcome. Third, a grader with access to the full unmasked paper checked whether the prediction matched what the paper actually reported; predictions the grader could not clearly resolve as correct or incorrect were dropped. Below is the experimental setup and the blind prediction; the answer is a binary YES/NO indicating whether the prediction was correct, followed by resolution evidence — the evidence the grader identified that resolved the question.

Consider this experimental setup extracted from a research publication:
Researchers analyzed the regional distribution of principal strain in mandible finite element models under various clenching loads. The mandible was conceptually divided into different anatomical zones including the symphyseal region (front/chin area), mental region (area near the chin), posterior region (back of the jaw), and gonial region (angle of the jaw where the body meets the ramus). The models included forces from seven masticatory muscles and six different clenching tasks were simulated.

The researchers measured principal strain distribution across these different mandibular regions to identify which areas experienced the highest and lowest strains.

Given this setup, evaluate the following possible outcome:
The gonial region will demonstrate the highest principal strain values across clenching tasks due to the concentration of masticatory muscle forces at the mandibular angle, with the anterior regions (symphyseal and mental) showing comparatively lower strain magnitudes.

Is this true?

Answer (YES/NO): YES